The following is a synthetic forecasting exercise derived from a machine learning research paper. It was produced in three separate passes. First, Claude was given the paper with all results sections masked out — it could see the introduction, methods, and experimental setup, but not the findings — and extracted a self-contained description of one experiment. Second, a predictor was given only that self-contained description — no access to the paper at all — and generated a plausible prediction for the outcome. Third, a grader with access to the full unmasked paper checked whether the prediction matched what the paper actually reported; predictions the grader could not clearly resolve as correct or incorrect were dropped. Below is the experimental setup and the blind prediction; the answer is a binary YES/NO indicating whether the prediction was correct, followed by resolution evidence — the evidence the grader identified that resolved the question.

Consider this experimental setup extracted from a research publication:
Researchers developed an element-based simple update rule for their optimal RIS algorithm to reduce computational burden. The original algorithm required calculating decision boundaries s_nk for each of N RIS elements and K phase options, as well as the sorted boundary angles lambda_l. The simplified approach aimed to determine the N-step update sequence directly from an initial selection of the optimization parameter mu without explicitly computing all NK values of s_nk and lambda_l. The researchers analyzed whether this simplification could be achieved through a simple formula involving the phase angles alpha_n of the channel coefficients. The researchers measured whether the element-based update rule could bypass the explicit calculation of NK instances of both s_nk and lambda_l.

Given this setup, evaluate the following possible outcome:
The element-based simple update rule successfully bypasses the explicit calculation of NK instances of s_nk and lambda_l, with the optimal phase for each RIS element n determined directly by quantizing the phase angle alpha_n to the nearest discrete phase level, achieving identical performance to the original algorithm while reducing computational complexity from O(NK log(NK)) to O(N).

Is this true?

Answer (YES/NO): NO